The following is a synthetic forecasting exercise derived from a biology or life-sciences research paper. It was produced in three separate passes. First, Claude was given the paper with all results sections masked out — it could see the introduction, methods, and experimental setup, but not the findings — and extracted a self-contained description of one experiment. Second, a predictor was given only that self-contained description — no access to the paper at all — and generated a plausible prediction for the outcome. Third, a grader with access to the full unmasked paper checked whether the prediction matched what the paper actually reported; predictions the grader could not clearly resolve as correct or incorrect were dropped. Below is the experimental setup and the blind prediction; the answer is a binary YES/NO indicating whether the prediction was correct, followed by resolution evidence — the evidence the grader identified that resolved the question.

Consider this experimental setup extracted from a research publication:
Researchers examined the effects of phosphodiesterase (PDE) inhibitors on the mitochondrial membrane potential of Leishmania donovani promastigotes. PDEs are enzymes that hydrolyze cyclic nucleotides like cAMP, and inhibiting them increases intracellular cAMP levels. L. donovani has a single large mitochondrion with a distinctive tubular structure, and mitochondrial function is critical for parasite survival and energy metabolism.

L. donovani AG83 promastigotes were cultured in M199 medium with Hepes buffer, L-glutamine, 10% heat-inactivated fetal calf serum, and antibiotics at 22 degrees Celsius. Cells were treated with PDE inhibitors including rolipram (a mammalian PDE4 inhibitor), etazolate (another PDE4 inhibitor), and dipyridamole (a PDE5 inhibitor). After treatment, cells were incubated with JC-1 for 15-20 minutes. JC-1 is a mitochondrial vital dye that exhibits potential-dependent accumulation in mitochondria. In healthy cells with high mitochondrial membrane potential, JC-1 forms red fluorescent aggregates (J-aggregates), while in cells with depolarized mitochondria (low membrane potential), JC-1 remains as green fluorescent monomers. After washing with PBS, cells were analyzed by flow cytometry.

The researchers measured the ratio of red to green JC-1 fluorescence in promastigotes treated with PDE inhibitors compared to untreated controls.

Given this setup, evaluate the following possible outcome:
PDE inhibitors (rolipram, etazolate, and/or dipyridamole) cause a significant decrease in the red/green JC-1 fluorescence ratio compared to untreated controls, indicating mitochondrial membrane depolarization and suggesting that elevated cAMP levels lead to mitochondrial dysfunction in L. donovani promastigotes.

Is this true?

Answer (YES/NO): YES